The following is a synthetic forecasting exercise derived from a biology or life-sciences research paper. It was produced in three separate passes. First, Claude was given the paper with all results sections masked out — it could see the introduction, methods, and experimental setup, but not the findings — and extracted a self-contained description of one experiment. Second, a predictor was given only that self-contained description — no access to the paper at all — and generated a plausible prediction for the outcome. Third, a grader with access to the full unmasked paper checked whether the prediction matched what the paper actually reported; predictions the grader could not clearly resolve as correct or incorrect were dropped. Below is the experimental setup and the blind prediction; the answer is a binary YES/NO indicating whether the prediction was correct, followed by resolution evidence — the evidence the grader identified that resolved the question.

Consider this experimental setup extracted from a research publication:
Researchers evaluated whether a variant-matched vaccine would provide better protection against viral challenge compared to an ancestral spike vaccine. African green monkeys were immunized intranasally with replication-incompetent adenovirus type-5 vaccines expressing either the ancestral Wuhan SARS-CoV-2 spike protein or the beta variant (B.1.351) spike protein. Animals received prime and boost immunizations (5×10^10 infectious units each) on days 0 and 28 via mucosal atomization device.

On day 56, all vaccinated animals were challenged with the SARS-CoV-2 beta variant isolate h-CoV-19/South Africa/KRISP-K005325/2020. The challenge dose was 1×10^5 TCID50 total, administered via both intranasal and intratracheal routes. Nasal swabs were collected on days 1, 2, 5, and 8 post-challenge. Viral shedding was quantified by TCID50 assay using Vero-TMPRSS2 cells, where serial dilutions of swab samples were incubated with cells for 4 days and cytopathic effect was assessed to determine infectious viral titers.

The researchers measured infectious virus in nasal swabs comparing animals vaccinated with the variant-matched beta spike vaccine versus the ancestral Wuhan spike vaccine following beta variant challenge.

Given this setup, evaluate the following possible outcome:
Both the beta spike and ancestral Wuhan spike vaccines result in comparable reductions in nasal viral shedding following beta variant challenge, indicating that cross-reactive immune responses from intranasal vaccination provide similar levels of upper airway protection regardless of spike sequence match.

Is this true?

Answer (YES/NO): YES